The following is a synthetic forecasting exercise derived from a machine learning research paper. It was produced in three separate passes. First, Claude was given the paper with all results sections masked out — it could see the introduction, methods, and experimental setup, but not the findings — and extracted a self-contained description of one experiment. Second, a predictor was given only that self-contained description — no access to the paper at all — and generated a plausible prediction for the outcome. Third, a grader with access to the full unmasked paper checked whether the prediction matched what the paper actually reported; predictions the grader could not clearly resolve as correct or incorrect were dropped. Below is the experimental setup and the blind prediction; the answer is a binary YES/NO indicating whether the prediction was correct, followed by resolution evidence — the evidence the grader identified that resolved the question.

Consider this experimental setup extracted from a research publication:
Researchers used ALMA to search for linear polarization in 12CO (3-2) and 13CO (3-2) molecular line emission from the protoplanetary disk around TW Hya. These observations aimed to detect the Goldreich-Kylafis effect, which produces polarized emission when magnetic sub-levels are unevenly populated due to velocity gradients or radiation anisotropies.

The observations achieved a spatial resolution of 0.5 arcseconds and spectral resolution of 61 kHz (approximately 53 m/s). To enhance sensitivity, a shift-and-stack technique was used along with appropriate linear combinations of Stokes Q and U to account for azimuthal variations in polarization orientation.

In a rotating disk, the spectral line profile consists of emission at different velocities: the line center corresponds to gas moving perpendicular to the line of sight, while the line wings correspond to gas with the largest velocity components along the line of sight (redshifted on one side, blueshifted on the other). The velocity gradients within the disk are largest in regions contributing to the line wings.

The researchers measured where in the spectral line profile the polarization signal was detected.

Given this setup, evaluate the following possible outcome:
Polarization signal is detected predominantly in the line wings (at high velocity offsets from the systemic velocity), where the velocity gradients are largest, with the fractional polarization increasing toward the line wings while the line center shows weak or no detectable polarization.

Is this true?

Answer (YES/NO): YES